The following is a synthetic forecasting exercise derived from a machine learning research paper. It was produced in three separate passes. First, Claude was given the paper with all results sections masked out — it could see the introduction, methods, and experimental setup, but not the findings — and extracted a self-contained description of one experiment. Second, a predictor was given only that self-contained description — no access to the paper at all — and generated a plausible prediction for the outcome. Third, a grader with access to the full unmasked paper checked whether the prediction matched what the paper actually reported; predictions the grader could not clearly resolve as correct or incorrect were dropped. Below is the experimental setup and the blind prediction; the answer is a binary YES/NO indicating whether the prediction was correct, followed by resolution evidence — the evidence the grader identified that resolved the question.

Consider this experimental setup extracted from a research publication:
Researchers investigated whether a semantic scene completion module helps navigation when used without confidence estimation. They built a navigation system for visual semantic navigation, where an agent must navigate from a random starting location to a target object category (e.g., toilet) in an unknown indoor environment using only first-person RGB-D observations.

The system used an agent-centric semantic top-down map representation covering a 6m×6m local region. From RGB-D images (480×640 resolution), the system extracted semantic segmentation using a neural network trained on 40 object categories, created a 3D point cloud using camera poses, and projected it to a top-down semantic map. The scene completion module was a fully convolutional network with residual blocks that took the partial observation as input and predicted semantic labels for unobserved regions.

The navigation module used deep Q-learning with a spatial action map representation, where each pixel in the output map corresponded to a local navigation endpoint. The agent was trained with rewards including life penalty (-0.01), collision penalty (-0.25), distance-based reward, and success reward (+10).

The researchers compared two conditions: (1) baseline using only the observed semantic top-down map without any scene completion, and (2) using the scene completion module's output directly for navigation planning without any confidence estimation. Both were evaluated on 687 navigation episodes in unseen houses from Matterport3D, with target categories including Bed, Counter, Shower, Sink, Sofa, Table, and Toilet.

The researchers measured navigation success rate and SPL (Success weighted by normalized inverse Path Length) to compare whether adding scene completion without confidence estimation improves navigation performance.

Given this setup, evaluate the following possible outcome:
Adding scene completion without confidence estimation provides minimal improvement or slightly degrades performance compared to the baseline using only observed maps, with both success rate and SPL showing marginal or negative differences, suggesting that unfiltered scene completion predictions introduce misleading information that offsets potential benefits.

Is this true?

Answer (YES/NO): YES